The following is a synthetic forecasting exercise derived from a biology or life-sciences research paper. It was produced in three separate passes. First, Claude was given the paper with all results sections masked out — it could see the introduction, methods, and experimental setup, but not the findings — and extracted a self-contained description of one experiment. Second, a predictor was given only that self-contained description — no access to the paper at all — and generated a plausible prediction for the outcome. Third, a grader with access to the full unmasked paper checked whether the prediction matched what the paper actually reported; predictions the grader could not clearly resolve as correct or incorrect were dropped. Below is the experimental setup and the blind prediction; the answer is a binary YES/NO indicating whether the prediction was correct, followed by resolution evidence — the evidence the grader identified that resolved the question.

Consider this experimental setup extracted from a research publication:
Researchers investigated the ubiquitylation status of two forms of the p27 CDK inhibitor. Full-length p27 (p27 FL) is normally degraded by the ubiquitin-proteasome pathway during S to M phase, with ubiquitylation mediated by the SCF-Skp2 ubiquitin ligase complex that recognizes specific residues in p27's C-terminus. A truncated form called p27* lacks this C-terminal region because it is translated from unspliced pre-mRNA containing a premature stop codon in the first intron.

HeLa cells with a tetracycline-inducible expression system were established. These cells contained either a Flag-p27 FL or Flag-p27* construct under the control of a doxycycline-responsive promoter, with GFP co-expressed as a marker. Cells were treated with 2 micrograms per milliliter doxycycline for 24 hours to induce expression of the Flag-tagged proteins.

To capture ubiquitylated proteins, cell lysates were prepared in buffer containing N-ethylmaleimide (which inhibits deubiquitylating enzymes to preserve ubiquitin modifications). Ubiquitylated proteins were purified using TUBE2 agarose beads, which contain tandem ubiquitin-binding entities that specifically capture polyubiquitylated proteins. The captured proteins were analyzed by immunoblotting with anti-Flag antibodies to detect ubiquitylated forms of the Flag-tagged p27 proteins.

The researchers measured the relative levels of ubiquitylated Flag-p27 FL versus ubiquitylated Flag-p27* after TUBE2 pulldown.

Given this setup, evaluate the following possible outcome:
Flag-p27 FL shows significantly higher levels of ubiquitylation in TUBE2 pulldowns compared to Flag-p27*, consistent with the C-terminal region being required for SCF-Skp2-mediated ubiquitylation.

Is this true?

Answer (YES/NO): YES